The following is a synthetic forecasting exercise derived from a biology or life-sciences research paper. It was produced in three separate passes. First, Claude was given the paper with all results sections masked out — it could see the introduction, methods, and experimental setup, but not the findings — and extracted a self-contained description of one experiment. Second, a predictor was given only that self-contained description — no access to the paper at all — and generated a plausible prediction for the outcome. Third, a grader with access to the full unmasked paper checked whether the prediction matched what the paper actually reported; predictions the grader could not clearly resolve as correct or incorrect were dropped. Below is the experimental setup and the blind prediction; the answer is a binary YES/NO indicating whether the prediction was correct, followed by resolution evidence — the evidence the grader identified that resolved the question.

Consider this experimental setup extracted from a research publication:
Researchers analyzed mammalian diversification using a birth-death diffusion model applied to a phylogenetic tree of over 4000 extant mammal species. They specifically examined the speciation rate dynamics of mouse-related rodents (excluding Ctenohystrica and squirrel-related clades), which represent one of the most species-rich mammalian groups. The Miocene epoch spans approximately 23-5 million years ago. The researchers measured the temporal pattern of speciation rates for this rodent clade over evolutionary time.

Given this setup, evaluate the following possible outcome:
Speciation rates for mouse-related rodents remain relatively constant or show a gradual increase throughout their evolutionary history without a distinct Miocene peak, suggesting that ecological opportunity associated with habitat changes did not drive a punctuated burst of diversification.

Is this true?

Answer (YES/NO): NO